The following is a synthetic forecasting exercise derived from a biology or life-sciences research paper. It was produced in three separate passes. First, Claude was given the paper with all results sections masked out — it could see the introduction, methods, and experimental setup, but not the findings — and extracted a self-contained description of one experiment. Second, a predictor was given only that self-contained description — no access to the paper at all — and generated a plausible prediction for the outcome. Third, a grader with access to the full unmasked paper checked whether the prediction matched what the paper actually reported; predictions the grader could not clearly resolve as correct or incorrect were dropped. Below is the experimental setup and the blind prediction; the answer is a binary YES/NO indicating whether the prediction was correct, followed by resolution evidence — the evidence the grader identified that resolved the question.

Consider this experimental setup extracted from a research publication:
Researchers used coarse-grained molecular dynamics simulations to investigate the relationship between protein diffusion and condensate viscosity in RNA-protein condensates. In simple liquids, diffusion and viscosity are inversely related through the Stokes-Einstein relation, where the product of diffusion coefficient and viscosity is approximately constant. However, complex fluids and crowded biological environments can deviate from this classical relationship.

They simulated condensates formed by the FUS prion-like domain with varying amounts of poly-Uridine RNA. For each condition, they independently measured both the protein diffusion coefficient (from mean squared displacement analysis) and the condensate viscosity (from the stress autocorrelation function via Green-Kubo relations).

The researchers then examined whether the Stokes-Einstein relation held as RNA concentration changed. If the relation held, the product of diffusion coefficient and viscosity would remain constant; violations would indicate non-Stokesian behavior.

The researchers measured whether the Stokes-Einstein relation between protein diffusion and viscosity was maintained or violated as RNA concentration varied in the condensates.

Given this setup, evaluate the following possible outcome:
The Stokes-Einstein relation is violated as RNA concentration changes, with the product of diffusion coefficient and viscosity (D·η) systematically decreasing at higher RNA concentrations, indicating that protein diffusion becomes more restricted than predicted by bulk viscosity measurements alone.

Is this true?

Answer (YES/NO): NO